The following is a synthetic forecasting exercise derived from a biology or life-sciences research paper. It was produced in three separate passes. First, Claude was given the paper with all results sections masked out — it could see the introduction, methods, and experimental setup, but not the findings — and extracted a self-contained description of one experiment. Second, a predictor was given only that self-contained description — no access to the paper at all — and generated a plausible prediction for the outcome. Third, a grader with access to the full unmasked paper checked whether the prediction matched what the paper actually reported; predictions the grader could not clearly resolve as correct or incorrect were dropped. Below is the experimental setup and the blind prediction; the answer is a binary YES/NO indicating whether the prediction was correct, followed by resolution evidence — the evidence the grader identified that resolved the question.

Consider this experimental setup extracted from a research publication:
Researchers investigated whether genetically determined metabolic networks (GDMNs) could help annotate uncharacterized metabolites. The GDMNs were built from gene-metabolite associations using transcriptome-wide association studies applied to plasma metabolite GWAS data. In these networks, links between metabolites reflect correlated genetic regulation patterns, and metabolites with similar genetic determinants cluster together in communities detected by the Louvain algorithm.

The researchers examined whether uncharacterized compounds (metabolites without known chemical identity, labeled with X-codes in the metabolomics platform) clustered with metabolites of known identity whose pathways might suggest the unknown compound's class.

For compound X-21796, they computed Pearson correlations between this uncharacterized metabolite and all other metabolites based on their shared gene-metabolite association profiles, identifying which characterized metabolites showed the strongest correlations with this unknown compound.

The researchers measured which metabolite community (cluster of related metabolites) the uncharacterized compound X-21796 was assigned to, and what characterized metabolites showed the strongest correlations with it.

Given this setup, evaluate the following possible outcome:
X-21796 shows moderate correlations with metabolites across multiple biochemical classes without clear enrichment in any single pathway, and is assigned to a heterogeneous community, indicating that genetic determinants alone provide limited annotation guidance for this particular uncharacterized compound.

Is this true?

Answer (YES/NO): NO